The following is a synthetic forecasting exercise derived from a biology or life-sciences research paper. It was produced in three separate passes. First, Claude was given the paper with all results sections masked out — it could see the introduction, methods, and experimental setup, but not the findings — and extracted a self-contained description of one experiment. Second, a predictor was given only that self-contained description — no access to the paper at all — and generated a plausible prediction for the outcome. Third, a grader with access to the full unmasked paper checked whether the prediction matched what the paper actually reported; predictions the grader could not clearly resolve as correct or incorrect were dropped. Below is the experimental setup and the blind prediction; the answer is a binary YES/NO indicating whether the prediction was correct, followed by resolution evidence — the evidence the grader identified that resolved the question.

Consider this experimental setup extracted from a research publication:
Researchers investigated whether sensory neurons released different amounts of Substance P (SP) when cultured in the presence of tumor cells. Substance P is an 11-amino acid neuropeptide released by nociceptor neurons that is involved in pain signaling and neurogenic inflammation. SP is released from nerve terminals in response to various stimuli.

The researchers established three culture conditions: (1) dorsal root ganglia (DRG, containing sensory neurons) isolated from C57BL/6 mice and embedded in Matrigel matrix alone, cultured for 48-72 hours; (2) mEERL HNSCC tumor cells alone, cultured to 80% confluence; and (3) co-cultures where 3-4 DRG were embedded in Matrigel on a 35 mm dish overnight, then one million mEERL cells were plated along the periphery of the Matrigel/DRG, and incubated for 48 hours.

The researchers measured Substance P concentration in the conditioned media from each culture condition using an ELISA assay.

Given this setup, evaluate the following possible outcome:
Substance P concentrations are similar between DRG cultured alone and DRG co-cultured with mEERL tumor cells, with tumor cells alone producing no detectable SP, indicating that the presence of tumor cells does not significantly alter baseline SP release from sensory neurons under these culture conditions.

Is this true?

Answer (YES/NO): NO